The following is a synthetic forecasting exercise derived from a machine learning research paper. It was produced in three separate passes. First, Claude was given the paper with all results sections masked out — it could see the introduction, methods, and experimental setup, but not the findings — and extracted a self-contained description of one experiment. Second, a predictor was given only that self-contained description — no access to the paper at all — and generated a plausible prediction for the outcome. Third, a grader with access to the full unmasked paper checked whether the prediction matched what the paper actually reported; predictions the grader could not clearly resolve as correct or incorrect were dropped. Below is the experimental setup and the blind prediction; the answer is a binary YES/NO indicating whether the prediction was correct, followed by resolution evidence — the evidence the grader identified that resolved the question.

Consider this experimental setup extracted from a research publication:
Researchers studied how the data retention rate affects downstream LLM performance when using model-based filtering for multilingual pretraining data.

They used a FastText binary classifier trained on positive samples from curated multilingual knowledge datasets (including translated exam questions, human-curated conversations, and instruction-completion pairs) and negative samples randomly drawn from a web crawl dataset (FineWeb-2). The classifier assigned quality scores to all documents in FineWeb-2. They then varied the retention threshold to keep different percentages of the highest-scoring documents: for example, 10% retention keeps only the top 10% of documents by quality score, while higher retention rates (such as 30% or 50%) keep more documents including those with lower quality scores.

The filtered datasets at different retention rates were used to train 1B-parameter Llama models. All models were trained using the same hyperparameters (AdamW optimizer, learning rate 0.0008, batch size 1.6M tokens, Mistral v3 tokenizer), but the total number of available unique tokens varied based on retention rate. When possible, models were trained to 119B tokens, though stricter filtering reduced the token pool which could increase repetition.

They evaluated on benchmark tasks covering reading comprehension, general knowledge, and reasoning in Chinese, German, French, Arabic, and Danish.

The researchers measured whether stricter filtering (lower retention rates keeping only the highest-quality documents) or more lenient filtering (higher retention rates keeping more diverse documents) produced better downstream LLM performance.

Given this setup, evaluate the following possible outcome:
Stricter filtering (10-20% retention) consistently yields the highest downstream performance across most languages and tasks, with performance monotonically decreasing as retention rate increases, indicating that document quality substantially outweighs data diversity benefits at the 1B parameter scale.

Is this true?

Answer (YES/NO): NO